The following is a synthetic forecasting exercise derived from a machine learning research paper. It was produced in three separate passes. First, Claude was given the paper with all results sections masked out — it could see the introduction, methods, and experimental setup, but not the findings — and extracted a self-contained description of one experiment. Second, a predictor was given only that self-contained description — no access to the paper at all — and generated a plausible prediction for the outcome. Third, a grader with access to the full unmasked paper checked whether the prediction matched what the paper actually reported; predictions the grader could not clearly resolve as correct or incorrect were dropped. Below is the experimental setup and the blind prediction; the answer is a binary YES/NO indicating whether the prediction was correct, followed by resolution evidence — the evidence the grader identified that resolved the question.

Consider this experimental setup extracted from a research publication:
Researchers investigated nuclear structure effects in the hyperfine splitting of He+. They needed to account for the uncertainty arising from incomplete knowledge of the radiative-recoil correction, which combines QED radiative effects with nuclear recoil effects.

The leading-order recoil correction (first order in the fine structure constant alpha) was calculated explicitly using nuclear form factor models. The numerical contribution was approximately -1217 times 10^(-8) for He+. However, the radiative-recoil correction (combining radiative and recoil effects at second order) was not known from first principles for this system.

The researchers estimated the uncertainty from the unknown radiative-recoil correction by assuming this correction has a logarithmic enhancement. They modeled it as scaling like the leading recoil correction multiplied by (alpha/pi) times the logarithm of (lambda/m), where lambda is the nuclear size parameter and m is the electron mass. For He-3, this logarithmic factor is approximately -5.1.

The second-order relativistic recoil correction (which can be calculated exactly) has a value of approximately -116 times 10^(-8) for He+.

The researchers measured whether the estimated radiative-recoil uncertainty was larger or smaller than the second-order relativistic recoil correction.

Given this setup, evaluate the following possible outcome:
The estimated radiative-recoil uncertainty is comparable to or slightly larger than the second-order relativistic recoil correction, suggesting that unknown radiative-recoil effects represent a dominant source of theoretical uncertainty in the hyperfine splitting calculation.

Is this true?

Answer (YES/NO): NO